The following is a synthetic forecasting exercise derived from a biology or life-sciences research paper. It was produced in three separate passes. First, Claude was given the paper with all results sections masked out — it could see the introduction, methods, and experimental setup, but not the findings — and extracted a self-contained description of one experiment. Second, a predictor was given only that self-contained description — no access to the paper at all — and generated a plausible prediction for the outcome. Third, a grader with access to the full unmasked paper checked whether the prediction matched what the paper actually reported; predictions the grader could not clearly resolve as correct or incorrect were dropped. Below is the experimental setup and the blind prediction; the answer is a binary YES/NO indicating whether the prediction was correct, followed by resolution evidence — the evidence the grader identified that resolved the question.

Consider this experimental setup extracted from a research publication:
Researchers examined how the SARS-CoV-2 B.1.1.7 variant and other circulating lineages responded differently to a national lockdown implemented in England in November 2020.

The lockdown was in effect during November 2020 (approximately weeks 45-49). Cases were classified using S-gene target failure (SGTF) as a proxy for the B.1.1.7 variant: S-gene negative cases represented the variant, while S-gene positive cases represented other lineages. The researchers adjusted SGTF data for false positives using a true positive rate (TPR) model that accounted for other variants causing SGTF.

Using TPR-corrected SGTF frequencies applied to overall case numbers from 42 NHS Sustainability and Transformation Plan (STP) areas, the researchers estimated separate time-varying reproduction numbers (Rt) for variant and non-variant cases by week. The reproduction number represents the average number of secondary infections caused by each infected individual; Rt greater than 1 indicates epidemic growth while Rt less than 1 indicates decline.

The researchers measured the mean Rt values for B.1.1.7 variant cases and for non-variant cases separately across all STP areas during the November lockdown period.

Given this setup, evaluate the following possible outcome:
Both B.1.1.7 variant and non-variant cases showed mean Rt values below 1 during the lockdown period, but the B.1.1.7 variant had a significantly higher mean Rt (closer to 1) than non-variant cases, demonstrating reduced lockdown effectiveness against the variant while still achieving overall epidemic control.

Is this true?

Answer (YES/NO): NO